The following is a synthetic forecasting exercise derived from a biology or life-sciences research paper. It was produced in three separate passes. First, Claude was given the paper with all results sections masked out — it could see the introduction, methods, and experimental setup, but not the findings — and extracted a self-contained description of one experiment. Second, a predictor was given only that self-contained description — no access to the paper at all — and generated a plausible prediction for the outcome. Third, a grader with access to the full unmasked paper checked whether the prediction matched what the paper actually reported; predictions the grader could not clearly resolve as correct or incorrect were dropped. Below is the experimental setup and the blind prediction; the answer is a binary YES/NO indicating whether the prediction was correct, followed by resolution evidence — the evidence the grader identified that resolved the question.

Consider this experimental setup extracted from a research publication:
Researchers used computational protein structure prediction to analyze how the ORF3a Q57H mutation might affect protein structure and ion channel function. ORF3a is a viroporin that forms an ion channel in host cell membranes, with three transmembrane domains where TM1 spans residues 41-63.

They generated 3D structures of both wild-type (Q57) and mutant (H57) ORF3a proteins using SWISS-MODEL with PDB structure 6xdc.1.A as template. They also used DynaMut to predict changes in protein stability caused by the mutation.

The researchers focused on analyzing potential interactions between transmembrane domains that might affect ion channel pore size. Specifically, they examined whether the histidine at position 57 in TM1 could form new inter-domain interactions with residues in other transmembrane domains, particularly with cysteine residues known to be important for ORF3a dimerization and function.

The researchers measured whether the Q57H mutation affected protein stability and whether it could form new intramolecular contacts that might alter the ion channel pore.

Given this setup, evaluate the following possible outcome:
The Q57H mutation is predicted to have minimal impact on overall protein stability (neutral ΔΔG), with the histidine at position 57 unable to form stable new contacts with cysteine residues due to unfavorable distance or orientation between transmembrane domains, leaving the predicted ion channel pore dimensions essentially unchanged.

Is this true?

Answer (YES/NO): NO